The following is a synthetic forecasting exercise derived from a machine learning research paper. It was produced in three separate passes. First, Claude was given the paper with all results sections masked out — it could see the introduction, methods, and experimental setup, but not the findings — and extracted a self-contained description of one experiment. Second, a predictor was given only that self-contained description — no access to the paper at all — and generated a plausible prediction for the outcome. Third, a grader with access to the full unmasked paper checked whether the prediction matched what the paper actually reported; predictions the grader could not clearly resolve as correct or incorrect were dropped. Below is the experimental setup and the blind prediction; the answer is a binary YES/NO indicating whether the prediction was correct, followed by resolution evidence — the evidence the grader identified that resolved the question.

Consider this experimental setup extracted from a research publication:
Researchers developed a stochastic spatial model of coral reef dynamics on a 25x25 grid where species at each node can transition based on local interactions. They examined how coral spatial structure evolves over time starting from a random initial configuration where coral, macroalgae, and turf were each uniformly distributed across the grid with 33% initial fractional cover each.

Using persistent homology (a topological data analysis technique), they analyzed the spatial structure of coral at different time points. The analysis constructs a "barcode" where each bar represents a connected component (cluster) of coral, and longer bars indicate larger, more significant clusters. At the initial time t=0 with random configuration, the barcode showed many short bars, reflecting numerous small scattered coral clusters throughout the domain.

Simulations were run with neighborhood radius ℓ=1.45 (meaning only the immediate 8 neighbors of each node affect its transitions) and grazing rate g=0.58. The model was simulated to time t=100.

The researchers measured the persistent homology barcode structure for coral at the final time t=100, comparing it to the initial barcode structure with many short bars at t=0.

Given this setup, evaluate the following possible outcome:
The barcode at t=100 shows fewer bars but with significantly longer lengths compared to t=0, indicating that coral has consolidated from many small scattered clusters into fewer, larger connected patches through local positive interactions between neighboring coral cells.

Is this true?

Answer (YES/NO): YES